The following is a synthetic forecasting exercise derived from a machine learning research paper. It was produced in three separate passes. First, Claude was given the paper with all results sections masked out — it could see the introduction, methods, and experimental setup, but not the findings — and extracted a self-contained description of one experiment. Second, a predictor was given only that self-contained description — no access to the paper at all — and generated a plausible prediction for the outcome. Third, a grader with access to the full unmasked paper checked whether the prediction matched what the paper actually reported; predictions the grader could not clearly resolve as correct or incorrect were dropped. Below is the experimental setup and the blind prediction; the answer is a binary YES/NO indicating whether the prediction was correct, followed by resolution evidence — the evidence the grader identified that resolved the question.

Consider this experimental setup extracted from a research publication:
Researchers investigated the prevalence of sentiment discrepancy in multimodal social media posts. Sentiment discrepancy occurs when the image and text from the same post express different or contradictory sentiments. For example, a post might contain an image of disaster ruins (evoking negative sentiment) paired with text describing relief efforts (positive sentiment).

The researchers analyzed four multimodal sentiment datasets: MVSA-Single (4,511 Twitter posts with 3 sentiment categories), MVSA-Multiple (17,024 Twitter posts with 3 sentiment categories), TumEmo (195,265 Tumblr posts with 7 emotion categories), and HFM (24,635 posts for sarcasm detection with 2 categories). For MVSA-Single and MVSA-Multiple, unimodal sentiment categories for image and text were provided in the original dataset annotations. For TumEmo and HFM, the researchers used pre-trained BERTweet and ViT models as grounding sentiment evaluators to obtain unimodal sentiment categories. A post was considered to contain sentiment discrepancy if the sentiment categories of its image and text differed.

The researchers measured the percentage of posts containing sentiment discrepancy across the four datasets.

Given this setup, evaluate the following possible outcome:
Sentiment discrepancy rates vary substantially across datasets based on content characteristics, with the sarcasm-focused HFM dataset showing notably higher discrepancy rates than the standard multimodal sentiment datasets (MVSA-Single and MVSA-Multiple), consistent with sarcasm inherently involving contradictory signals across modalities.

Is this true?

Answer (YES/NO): YES